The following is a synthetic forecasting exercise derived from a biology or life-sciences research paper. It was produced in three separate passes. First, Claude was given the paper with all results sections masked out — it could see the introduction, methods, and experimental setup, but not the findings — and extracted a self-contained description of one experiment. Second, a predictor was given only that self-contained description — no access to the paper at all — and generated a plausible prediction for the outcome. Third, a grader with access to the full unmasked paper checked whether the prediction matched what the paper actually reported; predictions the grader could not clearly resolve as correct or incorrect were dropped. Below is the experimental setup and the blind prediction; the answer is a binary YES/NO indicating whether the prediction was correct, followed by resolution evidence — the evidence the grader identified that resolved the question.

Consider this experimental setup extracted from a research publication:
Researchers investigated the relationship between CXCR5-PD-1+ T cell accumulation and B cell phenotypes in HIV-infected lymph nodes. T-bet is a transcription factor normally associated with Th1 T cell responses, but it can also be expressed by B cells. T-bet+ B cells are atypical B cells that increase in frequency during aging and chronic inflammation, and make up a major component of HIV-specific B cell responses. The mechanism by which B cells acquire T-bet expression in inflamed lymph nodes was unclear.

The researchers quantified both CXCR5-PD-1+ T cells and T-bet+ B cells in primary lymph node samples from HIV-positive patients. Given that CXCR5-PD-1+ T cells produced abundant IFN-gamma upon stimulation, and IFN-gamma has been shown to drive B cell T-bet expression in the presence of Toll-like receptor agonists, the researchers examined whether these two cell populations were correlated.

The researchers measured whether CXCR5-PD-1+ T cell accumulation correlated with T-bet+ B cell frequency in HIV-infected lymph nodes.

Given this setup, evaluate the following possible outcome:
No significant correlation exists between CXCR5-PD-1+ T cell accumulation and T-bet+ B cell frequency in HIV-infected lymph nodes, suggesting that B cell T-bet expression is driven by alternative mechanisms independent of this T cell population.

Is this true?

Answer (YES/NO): NO